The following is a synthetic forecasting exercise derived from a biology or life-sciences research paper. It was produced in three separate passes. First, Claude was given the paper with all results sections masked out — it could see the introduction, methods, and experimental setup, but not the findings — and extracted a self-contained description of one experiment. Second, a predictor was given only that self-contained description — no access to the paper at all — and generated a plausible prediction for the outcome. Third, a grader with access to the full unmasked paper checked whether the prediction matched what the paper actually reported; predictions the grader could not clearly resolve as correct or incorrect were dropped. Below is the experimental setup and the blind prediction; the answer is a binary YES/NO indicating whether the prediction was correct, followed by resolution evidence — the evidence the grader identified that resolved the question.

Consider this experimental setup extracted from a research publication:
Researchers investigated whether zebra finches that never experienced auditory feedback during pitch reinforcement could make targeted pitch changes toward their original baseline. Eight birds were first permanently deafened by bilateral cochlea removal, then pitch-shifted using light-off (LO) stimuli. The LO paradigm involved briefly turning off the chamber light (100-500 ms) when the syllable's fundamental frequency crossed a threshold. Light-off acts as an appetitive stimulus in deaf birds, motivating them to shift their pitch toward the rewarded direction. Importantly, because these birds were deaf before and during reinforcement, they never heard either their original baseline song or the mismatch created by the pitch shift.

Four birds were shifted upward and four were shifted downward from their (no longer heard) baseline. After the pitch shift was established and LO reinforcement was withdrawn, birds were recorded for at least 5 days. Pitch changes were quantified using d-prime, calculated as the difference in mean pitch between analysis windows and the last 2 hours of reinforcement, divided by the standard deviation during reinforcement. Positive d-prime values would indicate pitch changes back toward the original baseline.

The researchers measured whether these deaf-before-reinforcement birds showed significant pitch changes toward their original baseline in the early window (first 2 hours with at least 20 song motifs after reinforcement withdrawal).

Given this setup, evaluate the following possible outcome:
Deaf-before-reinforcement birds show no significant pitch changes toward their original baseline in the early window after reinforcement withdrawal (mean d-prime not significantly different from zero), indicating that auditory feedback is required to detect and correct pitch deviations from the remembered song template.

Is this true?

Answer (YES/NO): YES